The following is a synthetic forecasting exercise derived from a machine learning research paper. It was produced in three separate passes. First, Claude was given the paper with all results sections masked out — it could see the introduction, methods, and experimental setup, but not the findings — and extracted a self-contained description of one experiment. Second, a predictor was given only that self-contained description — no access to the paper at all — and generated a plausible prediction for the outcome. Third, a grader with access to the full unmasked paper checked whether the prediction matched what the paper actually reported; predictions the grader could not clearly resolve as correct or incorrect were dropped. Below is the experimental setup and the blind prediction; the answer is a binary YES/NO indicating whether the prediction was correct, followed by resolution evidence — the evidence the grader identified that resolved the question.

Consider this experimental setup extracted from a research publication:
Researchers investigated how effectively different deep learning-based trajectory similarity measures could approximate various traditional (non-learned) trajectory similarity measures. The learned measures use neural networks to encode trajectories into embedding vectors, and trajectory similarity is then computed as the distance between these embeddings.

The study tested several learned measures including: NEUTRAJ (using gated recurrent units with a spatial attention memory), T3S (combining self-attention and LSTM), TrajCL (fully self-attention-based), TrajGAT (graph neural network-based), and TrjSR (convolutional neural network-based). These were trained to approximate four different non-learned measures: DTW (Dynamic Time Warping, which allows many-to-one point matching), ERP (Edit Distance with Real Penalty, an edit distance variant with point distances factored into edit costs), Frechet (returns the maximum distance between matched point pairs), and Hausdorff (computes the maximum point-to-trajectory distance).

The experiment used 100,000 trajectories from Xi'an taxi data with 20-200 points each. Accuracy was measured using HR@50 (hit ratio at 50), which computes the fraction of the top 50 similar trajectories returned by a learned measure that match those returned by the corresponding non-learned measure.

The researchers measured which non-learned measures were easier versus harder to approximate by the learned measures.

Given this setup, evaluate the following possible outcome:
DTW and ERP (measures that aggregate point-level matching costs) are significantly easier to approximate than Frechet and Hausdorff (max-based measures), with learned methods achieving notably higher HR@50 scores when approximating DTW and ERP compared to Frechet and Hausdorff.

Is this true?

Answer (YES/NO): NO